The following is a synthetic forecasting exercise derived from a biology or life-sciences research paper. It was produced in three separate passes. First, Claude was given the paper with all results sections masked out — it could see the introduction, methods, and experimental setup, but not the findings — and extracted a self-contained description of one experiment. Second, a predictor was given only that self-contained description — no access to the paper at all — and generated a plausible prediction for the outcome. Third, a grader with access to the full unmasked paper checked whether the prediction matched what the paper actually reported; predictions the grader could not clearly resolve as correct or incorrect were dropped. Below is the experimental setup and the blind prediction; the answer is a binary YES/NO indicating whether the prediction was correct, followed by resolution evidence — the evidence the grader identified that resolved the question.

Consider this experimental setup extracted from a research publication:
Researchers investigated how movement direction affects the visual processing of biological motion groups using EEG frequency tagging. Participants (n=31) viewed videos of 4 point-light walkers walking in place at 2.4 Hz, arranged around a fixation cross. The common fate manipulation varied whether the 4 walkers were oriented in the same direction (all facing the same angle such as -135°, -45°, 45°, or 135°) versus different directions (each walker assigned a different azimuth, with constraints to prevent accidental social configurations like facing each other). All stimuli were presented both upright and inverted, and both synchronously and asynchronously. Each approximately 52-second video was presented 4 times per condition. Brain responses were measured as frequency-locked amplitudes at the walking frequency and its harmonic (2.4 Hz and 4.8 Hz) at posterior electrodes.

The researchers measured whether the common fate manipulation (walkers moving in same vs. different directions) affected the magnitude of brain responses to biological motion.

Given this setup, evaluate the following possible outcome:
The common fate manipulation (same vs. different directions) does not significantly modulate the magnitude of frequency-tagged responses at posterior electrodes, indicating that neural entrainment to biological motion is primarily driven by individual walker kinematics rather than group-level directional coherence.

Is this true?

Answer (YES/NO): YES